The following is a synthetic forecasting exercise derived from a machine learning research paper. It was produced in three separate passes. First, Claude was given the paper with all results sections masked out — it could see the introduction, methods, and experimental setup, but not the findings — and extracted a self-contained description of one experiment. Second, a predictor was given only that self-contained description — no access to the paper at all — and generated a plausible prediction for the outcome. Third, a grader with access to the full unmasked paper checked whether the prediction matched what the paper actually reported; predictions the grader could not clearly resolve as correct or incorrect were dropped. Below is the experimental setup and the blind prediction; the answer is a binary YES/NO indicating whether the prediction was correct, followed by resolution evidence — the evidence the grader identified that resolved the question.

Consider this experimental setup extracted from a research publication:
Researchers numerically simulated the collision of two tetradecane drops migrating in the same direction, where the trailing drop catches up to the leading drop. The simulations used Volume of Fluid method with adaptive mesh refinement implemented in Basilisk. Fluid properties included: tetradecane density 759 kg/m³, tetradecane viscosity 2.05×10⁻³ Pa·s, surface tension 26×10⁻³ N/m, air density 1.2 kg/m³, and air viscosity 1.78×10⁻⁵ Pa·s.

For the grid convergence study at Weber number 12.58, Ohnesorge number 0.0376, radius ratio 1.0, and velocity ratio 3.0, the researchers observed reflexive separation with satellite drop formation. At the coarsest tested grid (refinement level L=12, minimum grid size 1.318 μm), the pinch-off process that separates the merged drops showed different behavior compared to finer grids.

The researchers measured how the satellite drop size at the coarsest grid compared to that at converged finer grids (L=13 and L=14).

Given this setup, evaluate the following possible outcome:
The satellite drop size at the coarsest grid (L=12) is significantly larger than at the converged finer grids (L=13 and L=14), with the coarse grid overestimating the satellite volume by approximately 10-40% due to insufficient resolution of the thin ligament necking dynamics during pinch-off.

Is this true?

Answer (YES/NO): NO